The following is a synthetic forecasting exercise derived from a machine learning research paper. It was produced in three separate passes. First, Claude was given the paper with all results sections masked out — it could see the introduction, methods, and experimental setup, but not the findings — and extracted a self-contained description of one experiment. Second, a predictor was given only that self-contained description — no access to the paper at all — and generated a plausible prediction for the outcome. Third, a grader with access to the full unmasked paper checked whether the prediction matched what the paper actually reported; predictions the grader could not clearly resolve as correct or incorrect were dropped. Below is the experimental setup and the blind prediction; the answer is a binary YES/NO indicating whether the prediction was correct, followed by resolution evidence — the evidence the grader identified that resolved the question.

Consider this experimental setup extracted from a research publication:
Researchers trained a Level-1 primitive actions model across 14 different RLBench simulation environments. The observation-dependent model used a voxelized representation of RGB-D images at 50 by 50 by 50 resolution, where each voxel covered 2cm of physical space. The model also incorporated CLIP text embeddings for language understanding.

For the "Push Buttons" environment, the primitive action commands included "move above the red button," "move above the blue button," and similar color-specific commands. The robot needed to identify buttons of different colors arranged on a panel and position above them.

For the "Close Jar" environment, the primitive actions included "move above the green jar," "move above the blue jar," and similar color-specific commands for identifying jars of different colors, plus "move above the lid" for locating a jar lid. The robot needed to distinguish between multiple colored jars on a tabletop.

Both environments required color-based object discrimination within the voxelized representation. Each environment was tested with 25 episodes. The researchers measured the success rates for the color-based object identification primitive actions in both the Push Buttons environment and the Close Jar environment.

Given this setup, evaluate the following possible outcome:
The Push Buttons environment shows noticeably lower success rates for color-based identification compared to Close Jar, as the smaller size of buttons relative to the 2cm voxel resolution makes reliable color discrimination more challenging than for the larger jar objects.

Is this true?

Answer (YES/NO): NO